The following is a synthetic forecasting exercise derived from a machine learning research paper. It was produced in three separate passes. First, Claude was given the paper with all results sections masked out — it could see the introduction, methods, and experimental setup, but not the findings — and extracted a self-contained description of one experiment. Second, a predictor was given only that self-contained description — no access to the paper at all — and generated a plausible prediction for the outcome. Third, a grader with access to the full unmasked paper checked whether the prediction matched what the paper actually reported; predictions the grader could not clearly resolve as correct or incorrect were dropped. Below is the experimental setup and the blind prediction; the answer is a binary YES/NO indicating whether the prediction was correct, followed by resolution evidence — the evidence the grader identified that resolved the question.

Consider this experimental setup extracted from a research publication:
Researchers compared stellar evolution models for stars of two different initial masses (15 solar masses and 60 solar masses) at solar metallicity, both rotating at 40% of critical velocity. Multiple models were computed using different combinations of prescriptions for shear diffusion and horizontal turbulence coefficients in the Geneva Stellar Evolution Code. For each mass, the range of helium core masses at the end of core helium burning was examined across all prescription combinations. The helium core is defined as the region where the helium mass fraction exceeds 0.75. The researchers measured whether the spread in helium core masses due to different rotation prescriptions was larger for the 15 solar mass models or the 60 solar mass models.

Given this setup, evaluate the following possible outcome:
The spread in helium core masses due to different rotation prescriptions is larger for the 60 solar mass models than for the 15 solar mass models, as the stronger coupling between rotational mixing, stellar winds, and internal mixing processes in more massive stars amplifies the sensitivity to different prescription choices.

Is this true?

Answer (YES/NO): NO